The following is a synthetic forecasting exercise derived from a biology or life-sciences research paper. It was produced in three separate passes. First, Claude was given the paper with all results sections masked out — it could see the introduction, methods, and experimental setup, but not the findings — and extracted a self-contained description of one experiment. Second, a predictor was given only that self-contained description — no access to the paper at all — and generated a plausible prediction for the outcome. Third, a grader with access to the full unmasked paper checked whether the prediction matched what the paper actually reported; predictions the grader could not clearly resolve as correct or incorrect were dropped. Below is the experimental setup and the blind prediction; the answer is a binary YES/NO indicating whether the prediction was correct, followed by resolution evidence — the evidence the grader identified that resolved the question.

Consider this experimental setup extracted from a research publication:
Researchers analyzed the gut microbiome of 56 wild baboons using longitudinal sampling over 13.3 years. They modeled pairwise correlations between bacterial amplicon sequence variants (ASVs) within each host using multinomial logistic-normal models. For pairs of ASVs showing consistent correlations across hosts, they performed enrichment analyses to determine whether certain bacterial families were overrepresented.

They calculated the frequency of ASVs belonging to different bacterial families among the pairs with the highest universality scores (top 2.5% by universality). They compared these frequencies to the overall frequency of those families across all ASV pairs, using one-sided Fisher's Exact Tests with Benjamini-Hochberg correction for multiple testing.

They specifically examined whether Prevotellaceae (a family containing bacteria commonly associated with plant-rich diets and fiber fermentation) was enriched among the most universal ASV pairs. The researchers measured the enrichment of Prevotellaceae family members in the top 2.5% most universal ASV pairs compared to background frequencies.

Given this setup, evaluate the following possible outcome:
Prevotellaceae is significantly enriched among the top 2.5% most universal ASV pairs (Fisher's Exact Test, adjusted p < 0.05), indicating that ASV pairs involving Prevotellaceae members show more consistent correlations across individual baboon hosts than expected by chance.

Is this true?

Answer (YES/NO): NO